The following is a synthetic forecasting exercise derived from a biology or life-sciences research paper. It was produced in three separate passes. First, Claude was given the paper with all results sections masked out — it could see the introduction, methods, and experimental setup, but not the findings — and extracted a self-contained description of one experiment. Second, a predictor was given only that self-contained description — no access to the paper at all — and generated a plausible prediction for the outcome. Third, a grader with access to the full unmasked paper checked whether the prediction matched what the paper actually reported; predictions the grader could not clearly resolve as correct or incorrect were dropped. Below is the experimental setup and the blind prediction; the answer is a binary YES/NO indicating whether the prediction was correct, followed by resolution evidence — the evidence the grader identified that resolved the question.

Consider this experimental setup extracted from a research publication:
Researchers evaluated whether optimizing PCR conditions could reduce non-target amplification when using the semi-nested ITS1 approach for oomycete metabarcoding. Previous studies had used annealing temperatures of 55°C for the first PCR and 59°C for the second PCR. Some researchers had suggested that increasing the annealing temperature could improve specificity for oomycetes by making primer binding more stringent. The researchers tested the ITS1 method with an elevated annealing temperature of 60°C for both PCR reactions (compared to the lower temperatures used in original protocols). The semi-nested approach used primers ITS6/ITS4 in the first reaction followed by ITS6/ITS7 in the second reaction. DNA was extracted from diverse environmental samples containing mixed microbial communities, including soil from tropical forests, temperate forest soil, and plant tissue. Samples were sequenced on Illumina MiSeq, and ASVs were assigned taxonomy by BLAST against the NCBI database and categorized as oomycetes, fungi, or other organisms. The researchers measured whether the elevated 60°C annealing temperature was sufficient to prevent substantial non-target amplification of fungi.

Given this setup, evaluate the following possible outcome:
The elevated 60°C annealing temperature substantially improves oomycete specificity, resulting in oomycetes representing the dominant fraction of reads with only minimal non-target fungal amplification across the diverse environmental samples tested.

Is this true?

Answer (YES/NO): NO